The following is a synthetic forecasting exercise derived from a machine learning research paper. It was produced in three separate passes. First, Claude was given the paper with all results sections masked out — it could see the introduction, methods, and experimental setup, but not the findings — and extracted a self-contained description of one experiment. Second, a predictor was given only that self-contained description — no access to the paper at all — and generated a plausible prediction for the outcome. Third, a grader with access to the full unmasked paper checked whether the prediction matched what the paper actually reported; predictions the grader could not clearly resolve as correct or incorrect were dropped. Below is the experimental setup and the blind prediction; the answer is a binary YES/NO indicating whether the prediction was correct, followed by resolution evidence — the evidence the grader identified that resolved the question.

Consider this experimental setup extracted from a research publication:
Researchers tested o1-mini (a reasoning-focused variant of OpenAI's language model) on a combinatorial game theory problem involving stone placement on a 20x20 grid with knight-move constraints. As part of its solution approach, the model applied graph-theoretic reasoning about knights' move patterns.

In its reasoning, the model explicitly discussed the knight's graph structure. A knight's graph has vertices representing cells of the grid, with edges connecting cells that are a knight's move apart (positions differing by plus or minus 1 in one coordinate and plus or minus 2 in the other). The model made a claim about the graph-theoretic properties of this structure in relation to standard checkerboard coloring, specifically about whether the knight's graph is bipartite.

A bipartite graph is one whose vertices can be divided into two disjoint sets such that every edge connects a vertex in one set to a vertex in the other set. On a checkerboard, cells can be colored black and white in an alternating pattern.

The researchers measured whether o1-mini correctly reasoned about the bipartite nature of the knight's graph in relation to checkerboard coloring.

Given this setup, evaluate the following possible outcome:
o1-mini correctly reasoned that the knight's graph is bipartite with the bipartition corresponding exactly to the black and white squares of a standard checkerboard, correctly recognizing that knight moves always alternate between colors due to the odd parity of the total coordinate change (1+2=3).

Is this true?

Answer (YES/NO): YES